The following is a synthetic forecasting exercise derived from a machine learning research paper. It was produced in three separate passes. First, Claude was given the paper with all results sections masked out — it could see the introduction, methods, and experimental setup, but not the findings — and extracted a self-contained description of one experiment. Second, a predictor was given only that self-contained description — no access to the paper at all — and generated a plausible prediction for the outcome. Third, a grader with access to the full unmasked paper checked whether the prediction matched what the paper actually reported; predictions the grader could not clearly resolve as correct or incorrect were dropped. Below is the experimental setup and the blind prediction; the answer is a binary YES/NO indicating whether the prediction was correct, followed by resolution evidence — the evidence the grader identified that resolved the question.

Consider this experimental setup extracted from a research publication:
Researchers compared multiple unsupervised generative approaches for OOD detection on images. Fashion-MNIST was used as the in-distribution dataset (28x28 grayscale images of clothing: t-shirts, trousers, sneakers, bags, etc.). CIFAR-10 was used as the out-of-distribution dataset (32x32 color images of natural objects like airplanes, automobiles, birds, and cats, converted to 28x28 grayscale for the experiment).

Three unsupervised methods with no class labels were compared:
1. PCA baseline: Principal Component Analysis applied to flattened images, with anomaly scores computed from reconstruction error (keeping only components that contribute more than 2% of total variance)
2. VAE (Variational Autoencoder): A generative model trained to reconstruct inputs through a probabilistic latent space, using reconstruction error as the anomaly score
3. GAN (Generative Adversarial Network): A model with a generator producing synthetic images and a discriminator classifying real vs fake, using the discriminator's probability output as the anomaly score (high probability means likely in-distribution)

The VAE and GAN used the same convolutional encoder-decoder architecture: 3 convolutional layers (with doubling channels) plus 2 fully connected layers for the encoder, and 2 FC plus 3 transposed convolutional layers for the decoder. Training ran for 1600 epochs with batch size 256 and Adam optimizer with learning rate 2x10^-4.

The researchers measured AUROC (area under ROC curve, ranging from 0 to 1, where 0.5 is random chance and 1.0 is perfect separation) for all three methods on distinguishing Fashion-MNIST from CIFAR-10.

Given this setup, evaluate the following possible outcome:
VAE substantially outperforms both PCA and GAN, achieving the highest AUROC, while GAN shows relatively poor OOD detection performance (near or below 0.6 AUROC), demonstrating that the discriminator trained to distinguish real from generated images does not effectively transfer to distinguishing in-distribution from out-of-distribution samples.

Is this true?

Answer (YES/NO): NO